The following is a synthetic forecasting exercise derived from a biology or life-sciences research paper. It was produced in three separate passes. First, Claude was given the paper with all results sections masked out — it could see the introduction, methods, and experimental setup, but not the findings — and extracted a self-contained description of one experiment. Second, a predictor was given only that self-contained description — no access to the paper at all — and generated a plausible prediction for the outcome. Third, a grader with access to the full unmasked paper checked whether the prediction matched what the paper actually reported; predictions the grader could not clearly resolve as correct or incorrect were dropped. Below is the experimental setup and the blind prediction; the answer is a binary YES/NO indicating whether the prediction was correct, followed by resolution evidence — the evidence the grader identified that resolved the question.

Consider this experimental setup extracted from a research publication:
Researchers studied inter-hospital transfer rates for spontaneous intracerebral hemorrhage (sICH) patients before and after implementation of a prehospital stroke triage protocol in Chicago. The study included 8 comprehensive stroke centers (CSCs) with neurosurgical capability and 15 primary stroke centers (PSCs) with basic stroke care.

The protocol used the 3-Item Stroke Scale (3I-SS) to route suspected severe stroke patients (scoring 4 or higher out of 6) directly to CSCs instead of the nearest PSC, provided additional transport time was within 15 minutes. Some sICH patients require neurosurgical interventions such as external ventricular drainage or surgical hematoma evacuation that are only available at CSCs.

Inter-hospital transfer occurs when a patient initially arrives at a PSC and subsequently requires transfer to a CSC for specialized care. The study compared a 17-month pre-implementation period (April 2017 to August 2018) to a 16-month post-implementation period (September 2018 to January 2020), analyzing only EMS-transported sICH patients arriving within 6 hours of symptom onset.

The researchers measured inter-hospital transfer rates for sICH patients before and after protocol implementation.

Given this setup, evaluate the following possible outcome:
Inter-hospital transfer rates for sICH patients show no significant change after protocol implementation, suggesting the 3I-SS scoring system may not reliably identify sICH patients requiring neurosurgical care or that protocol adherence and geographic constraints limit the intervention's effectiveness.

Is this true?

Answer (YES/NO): YES